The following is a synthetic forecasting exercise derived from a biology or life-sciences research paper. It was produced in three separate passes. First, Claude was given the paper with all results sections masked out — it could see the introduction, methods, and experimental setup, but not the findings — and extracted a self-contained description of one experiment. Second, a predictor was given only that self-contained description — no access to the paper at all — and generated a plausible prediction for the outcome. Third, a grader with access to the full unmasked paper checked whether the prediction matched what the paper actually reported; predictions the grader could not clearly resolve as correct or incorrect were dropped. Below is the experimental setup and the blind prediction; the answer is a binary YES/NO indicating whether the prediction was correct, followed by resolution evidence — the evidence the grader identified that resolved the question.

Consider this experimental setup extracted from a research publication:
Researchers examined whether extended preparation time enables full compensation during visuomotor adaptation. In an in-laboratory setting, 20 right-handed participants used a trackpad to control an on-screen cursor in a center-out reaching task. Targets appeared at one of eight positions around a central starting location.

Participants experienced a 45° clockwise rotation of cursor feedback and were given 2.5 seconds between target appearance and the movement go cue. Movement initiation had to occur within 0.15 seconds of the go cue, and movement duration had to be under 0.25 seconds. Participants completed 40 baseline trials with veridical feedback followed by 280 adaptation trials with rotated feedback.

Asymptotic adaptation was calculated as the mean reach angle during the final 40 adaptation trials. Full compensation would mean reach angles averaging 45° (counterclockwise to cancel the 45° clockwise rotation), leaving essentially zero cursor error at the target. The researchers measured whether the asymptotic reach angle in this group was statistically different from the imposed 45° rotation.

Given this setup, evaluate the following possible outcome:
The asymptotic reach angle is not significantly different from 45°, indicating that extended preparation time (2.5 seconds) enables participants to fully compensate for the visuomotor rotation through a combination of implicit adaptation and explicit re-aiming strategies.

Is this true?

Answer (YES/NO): NO